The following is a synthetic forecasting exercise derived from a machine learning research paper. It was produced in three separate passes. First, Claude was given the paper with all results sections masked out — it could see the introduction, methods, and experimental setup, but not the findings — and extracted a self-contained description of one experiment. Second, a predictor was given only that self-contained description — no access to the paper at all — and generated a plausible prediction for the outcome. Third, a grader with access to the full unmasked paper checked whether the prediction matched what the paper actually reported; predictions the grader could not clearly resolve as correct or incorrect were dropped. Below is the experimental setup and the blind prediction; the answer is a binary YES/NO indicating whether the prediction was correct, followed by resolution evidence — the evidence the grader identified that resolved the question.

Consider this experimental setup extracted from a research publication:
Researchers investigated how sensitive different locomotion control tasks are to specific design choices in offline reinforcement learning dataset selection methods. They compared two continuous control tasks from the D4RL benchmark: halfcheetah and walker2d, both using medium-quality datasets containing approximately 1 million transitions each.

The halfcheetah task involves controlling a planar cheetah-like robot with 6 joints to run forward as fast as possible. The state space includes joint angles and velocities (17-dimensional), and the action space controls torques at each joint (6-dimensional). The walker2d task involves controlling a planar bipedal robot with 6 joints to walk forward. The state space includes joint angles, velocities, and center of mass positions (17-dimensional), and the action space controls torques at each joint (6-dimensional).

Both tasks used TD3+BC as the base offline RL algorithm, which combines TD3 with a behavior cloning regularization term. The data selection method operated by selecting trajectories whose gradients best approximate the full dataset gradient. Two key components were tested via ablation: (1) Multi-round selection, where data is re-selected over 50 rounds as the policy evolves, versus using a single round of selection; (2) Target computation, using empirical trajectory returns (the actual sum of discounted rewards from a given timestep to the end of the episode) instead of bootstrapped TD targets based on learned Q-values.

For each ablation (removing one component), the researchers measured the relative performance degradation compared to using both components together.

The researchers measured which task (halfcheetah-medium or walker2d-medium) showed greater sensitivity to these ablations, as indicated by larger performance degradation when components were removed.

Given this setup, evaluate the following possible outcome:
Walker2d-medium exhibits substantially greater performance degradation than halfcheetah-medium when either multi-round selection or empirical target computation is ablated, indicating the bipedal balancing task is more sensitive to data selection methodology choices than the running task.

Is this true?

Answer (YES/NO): YES